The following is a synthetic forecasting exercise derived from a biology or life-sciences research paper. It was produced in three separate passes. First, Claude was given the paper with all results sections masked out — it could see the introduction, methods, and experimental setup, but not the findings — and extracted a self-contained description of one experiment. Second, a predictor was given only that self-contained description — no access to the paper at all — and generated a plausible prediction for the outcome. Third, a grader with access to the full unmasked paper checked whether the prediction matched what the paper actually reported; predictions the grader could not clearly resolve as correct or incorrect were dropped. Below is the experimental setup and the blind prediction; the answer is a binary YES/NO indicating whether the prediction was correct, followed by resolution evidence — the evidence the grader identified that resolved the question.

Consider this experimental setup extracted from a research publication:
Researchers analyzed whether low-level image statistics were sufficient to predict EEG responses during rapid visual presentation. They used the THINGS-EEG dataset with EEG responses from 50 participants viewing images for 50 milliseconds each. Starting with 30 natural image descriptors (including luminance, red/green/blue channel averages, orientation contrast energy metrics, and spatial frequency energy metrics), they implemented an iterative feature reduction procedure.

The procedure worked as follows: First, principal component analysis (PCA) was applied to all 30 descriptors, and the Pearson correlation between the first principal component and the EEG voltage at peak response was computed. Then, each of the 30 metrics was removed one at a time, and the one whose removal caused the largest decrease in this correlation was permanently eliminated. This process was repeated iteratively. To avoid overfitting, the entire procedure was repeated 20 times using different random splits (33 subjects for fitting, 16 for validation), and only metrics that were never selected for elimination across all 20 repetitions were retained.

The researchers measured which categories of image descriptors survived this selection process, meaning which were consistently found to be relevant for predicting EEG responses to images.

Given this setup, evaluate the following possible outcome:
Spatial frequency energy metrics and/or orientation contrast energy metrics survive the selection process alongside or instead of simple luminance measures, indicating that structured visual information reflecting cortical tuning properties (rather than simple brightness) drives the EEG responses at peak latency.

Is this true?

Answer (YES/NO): YES